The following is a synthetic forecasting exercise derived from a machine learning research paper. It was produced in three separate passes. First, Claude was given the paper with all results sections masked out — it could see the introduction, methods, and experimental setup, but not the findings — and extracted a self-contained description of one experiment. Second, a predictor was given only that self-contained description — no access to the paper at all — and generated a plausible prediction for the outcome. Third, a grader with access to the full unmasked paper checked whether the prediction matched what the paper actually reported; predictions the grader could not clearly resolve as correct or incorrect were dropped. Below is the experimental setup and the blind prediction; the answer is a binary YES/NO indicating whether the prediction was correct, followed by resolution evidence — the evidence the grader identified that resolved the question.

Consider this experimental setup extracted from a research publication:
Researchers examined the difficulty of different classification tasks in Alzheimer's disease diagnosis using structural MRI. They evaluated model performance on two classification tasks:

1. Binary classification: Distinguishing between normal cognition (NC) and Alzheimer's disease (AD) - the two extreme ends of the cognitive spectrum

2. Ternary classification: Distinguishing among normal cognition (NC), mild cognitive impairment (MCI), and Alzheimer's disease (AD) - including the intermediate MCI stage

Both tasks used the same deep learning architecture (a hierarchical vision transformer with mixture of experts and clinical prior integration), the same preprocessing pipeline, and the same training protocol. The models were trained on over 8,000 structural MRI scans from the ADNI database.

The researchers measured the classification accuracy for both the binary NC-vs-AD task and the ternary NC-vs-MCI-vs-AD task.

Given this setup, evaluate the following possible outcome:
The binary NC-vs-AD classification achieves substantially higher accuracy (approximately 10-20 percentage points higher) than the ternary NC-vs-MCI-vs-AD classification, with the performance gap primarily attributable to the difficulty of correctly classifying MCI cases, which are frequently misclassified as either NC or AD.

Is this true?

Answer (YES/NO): NO